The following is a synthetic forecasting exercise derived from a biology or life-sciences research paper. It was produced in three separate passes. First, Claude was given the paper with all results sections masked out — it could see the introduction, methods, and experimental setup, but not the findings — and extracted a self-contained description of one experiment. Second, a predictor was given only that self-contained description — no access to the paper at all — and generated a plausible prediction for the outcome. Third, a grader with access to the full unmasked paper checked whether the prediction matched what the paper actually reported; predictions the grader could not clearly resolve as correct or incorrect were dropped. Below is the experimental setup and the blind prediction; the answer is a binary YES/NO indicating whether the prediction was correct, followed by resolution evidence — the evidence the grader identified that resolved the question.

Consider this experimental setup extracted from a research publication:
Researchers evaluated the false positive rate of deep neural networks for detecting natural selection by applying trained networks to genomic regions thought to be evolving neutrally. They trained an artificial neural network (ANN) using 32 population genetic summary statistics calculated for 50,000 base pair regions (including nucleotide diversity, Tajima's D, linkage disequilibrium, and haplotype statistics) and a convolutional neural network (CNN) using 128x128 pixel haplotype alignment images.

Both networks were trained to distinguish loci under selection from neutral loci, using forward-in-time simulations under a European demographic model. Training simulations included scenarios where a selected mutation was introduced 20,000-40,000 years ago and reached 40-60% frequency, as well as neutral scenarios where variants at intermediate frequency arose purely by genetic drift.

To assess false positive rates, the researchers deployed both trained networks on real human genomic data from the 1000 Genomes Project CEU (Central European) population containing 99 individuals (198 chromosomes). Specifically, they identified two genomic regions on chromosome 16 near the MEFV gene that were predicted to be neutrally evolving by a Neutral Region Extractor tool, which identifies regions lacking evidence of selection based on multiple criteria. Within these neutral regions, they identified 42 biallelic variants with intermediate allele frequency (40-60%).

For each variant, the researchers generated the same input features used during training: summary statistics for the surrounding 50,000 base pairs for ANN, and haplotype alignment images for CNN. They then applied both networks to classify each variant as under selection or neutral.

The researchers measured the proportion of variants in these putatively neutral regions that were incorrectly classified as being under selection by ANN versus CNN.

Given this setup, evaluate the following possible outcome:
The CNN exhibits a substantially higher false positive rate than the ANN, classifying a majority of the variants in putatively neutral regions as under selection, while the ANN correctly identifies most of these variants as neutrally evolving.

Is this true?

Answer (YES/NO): NO